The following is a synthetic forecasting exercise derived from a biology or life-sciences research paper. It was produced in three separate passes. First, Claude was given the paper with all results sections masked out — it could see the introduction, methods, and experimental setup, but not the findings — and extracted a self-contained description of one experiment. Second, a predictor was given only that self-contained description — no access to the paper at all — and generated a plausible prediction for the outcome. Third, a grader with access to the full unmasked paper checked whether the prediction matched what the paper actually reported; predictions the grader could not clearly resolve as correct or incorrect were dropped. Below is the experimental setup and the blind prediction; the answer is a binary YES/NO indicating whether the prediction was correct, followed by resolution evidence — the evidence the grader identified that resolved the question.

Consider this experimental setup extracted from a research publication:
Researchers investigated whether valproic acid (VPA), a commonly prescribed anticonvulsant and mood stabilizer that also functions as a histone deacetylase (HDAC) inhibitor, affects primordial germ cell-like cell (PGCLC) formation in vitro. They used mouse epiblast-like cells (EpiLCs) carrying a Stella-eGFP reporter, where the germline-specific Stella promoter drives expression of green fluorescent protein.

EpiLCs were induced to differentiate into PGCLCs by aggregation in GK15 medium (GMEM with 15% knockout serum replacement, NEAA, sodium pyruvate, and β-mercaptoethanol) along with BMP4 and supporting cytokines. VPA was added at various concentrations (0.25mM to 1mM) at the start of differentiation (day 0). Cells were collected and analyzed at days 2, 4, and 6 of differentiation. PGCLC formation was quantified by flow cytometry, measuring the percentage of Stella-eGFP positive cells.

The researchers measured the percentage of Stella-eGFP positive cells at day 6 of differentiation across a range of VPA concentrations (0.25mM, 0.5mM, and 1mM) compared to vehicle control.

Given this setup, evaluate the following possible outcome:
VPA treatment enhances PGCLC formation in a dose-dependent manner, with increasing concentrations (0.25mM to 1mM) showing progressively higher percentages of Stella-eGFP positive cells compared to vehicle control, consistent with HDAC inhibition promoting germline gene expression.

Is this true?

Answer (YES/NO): NO